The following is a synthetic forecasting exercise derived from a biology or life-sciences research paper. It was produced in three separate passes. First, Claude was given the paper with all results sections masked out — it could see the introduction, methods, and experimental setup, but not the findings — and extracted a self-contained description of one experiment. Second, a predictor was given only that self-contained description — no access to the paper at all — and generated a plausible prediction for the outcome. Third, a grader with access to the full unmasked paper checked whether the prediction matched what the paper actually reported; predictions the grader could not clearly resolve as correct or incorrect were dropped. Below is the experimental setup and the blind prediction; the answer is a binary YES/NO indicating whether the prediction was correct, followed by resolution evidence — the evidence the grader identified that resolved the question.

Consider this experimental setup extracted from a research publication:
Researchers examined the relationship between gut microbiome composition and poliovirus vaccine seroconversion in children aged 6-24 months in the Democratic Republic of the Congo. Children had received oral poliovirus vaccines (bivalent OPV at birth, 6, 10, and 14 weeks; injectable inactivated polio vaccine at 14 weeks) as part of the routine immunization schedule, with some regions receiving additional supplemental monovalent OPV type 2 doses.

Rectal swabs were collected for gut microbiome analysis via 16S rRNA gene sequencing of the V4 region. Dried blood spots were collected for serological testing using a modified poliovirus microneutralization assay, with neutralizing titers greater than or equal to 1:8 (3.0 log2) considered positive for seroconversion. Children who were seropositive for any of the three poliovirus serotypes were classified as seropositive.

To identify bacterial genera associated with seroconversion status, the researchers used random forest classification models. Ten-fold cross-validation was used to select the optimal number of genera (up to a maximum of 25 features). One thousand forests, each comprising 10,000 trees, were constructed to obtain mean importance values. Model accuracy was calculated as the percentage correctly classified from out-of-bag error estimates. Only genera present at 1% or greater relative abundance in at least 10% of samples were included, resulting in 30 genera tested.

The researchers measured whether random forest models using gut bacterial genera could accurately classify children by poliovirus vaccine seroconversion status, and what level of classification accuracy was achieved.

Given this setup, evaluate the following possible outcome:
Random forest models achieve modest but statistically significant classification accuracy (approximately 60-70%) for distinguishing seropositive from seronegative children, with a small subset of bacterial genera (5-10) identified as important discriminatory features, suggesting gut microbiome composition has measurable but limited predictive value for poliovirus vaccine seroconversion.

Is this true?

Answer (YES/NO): NO